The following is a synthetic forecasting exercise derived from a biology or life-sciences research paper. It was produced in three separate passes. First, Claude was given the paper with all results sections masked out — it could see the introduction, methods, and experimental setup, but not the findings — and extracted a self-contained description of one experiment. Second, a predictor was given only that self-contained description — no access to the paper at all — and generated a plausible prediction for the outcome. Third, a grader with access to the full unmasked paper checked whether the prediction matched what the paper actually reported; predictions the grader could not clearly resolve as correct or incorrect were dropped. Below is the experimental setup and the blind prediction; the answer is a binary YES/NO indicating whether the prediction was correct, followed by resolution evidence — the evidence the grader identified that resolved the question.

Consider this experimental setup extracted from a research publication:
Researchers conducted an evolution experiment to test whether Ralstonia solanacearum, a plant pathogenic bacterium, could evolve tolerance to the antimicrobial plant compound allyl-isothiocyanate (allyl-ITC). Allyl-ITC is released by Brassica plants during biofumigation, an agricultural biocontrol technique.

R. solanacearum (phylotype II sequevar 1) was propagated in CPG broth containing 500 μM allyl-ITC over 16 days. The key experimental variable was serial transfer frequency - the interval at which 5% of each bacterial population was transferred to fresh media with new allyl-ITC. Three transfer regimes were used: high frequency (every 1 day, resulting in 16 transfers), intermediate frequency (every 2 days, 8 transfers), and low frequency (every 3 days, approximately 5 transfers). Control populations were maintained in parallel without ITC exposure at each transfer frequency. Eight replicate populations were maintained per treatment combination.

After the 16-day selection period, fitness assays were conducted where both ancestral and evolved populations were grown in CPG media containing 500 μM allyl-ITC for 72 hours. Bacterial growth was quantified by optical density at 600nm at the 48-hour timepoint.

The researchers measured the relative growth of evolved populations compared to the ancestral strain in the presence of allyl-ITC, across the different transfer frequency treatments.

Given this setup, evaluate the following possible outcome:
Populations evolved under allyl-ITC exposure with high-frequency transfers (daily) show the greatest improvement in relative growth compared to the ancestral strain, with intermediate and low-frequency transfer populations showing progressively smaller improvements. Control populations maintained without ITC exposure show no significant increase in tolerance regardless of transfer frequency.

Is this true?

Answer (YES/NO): NO